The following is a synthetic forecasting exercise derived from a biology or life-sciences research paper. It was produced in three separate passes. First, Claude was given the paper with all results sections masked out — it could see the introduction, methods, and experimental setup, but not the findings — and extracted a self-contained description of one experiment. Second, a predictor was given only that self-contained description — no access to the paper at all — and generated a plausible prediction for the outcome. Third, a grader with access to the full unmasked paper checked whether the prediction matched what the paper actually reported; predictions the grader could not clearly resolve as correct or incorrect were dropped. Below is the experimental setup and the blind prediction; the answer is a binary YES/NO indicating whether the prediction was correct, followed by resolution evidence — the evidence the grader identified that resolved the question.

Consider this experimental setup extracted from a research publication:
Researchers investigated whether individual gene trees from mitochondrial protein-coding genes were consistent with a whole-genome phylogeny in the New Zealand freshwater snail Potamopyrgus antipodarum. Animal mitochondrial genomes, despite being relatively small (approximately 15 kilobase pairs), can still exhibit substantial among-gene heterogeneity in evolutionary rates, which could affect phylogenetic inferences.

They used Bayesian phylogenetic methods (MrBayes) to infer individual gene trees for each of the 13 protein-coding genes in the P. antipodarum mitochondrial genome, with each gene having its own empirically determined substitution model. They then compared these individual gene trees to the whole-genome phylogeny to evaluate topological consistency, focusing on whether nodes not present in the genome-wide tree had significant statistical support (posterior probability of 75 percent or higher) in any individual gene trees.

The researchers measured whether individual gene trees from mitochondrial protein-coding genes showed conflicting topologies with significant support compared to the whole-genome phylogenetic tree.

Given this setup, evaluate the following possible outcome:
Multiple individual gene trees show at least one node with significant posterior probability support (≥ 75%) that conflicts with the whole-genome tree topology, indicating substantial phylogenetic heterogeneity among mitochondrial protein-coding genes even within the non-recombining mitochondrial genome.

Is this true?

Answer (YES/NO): NO